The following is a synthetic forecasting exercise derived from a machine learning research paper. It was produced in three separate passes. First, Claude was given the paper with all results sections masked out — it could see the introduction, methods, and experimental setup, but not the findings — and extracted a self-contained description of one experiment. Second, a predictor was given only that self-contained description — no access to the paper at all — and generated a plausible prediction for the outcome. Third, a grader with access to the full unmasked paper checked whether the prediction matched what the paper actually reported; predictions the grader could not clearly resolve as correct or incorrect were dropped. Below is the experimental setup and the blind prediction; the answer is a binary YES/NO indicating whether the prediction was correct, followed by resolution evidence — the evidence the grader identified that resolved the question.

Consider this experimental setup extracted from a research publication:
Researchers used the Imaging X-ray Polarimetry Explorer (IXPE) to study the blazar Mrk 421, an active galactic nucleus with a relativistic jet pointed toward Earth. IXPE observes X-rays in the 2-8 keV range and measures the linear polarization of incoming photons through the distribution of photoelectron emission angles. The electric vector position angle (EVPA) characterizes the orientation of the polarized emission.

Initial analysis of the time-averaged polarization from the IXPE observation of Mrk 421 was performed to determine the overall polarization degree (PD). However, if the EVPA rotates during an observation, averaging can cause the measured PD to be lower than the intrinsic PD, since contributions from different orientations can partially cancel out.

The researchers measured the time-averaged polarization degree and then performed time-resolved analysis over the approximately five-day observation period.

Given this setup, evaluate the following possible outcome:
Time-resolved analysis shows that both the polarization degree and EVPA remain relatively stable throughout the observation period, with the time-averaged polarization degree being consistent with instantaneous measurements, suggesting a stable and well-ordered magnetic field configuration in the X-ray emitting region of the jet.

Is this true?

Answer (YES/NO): NO